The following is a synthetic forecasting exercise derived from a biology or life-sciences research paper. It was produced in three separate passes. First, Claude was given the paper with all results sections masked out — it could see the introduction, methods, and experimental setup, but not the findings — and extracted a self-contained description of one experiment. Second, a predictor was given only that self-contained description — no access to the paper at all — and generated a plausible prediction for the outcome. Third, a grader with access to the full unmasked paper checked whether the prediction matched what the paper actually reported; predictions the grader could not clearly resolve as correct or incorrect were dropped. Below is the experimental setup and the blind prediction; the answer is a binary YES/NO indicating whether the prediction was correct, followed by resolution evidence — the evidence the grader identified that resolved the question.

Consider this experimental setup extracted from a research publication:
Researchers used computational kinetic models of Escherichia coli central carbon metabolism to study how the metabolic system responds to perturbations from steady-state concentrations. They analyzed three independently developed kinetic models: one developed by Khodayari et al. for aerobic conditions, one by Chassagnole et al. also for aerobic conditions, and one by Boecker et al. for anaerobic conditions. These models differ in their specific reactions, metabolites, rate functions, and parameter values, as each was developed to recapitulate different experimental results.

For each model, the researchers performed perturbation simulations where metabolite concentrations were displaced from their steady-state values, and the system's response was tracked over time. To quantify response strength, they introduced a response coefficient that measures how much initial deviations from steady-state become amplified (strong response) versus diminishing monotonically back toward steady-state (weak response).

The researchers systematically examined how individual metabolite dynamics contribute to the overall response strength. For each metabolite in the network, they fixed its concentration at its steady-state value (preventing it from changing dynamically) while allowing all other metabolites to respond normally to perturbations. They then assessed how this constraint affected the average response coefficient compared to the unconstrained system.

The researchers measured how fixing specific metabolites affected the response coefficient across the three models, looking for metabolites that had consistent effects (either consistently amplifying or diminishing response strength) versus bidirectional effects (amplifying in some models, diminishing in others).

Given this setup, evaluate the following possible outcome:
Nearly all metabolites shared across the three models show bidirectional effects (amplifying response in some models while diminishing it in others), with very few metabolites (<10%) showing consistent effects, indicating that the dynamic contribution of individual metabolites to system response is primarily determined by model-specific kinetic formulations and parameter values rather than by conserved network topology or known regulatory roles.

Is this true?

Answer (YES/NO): NO